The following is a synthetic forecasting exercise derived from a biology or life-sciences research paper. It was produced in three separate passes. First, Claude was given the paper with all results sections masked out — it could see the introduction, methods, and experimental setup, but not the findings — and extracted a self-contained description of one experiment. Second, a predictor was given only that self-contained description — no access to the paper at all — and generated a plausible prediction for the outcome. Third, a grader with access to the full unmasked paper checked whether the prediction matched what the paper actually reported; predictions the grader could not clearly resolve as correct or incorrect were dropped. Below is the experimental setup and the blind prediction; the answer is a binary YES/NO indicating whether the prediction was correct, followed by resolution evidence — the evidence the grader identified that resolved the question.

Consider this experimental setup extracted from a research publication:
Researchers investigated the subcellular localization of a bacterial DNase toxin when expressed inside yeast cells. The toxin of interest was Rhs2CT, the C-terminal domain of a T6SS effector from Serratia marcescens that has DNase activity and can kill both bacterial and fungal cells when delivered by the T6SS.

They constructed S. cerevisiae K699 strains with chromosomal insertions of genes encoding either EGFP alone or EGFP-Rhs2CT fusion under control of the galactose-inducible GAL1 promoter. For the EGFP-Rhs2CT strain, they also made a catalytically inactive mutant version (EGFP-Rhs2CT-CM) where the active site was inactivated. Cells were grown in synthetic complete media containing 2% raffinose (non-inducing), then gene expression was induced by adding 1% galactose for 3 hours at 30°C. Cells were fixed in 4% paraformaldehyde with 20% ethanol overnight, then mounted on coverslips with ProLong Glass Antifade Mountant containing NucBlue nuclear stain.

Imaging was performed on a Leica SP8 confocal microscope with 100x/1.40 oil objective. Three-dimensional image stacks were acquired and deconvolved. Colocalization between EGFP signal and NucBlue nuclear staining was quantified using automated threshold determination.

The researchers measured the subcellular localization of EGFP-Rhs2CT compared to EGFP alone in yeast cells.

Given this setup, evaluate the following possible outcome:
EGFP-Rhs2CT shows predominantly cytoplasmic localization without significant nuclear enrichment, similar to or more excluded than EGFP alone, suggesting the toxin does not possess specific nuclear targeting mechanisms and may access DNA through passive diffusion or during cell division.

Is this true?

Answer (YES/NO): NO